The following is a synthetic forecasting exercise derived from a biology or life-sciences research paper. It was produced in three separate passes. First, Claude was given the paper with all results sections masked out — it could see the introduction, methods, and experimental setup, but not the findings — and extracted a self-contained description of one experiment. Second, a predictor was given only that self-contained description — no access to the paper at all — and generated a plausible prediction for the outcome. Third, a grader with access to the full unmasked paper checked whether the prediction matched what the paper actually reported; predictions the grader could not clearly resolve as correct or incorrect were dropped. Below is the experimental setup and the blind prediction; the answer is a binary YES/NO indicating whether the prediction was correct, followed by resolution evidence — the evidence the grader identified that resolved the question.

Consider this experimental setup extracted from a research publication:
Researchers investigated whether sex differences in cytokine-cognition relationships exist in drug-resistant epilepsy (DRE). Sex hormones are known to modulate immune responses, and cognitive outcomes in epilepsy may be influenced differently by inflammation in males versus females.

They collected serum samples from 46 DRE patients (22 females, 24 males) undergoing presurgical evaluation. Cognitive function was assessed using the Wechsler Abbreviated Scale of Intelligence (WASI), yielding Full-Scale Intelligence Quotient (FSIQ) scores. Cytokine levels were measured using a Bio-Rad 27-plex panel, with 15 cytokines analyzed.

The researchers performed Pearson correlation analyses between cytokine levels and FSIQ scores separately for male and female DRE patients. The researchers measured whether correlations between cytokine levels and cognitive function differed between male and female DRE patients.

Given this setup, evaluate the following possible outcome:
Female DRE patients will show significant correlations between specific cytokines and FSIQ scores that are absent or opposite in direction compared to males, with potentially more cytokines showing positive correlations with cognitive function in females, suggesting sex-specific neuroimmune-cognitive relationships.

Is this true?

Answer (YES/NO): NO